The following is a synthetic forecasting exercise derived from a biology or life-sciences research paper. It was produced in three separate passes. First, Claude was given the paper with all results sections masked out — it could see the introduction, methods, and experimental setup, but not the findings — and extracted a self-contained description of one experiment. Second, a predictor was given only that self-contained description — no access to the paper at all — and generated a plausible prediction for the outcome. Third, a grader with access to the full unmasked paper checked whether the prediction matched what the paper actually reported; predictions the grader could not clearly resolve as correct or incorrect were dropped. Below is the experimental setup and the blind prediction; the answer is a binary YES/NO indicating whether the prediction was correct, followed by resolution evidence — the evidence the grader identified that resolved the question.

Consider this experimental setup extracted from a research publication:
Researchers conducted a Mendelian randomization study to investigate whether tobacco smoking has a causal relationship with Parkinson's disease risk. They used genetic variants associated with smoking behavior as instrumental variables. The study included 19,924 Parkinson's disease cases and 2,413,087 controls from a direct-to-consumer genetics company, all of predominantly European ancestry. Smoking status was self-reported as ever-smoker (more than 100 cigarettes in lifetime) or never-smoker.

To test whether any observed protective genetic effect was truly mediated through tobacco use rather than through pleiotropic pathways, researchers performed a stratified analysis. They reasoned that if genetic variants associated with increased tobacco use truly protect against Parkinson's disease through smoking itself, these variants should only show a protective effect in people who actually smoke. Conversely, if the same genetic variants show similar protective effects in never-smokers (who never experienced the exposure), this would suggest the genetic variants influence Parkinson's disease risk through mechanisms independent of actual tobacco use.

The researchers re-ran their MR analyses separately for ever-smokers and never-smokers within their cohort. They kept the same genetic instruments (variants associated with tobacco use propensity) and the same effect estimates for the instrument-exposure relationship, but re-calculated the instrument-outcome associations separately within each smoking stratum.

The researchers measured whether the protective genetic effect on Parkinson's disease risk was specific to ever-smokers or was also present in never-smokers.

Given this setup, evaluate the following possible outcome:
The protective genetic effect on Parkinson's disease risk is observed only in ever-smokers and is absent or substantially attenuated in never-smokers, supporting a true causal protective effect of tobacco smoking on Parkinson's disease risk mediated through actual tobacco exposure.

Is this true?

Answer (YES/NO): YES